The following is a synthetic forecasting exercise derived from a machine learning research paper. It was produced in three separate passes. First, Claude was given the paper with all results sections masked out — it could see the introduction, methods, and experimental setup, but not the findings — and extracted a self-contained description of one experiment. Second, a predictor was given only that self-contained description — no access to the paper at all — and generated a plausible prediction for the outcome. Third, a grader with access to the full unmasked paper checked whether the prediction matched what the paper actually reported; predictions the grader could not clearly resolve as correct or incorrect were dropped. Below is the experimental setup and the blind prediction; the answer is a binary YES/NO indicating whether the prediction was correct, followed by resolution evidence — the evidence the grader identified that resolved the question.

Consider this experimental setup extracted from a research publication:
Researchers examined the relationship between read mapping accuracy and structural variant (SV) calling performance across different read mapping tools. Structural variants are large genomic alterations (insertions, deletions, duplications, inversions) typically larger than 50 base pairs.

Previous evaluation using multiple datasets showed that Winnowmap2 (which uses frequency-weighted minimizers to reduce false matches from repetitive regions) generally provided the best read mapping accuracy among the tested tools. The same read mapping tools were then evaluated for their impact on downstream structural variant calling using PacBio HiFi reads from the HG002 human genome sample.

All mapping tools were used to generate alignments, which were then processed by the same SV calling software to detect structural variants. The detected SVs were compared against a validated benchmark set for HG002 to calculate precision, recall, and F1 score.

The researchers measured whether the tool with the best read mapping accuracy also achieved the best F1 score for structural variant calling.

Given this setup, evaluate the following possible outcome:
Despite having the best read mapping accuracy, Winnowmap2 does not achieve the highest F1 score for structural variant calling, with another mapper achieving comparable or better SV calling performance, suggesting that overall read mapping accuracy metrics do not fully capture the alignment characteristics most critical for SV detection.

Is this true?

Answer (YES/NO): YES